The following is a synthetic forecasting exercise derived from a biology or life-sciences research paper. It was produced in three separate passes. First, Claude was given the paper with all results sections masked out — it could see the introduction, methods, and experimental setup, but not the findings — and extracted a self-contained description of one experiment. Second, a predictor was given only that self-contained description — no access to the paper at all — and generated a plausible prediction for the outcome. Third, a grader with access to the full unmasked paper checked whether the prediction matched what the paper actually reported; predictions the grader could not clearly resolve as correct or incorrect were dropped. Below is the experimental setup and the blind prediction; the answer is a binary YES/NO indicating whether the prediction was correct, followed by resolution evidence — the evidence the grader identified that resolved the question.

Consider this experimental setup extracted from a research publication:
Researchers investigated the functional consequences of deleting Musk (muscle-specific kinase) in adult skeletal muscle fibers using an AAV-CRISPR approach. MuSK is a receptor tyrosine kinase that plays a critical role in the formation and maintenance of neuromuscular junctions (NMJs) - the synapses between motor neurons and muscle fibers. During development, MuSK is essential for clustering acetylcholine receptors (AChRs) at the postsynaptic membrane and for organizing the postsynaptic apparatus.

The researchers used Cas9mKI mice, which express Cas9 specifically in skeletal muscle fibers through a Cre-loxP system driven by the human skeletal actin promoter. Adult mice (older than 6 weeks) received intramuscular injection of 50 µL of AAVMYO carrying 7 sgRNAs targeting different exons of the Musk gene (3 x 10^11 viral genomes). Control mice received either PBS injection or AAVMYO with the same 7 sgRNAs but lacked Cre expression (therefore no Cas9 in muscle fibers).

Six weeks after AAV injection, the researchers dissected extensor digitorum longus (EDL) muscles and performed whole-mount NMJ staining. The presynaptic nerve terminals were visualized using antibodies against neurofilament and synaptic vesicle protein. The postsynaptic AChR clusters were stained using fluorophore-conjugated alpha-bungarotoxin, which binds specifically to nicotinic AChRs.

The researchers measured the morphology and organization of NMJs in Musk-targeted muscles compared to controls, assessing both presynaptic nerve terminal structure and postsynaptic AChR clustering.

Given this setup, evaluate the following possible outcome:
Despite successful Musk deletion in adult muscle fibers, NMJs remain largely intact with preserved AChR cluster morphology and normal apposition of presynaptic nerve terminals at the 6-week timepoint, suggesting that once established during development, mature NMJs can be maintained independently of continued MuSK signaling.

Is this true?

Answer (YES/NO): NO